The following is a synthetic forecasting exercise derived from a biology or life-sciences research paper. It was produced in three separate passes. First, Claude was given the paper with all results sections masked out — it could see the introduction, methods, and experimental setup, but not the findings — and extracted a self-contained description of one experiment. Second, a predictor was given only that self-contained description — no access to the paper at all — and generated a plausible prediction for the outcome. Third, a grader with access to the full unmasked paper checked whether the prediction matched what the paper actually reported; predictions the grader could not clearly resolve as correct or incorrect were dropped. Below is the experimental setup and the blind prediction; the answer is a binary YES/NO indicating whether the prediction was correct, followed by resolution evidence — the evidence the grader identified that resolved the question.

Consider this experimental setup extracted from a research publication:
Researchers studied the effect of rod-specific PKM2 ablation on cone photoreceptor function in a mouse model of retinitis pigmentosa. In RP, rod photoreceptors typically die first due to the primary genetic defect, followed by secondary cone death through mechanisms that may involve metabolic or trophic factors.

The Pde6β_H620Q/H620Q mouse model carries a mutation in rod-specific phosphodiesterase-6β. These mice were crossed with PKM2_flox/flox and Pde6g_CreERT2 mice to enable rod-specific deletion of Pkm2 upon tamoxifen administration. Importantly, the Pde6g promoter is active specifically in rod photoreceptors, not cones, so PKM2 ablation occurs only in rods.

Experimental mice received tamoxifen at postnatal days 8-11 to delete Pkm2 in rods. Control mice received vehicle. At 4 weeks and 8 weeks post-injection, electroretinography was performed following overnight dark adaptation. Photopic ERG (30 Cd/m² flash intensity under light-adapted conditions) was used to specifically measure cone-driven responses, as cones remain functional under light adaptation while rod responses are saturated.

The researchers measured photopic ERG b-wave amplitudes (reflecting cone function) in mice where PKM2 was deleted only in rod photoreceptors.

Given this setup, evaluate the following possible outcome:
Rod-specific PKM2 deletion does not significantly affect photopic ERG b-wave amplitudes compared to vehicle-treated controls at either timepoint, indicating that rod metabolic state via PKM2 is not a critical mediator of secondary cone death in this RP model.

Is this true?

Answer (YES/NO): NO